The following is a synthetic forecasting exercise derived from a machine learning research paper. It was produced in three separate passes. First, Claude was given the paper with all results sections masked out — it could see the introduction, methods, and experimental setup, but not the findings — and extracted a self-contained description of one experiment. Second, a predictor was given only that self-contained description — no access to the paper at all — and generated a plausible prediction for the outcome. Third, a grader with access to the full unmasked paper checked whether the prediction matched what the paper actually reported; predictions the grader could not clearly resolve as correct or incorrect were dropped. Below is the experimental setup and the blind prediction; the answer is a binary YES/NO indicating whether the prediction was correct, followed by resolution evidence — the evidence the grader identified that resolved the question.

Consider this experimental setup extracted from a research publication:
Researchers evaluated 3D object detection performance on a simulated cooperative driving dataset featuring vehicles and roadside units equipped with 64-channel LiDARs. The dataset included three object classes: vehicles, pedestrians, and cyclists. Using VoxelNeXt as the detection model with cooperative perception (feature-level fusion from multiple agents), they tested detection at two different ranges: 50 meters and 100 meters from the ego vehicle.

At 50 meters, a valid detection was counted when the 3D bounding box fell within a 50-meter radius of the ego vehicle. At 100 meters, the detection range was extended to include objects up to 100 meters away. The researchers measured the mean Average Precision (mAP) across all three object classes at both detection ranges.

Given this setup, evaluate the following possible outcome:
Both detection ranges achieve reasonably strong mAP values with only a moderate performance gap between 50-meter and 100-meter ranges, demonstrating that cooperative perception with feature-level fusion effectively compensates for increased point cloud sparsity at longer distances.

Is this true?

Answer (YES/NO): NO